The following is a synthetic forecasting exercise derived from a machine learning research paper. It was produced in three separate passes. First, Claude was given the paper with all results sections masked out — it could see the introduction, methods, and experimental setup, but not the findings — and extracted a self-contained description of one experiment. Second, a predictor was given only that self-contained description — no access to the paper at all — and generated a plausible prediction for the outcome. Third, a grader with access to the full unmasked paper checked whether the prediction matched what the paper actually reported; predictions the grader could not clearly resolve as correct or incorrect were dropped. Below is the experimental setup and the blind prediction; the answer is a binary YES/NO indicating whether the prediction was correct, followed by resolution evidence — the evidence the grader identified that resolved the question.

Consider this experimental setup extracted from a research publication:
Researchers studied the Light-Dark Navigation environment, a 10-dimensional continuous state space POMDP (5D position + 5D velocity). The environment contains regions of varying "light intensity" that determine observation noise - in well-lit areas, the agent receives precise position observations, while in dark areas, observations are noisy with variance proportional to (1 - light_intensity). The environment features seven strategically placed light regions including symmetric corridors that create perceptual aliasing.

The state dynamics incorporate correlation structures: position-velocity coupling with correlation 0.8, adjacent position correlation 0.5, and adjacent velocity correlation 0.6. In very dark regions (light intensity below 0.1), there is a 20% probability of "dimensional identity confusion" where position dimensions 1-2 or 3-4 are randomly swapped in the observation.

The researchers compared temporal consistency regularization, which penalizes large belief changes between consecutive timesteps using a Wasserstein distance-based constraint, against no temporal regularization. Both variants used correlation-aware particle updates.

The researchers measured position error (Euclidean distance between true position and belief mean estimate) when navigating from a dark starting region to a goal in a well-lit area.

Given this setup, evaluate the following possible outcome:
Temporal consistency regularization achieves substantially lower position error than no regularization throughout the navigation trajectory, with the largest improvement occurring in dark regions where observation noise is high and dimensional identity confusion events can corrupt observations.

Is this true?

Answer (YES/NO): NO